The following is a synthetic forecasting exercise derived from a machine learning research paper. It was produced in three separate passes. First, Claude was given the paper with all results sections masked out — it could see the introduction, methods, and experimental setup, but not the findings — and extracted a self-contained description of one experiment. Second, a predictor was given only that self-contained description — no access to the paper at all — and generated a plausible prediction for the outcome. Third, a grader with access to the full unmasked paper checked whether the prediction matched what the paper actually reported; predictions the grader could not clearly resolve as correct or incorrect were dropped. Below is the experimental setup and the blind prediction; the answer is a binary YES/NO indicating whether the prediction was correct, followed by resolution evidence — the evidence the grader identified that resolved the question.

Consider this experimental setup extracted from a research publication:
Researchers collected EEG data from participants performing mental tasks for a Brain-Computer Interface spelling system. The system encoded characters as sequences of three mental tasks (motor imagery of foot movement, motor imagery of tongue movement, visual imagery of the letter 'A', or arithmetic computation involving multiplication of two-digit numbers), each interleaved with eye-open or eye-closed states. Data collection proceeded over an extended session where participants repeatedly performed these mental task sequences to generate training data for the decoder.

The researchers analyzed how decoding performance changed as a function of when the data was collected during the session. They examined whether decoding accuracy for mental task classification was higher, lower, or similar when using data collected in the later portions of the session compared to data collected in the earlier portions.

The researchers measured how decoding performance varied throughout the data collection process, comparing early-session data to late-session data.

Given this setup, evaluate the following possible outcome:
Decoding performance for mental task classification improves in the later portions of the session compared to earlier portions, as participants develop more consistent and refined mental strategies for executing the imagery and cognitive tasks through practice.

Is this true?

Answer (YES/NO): YES